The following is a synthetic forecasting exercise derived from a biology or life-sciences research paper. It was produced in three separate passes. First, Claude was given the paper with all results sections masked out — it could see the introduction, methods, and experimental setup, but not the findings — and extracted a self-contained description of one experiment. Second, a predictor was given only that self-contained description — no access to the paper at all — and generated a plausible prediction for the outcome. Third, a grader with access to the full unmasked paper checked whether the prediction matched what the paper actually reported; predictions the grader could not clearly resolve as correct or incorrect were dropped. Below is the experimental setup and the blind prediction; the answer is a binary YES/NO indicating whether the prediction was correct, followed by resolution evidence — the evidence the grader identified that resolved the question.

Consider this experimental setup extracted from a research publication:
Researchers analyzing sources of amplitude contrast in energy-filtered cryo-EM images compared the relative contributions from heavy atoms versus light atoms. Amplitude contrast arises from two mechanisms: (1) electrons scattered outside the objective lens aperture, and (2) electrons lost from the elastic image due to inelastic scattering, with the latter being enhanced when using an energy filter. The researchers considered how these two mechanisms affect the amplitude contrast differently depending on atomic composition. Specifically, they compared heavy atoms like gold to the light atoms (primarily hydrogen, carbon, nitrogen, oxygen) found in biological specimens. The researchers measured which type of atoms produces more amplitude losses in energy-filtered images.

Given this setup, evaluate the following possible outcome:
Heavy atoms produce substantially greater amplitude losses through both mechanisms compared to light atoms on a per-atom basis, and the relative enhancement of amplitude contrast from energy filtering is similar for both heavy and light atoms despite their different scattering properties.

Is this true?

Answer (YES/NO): NO